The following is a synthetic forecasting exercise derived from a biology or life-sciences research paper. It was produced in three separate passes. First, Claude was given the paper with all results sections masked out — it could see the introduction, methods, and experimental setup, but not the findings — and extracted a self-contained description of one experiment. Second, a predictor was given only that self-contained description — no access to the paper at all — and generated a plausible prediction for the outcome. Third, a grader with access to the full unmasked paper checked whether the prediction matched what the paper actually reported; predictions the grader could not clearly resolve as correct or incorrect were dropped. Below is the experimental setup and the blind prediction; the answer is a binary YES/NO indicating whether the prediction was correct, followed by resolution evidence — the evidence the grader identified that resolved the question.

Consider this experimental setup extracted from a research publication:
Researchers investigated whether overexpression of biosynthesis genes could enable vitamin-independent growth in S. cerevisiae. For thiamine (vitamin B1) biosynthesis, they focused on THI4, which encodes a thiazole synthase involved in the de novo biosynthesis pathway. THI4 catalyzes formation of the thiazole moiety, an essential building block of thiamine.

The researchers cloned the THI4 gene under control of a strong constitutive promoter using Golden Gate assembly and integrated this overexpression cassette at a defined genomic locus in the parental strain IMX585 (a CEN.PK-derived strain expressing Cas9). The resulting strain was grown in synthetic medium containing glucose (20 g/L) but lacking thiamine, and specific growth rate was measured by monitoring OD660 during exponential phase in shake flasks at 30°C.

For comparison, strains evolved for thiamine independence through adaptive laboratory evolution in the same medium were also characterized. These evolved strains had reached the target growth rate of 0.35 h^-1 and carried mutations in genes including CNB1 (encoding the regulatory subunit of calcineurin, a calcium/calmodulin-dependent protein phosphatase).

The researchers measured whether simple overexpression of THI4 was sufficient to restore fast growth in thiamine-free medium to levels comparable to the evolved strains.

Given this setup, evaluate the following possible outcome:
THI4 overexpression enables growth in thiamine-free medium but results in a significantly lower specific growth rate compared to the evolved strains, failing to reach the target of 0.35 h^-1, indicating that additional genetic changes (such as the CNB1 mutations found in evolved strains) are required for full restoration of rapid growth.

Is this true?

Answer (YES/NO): NO